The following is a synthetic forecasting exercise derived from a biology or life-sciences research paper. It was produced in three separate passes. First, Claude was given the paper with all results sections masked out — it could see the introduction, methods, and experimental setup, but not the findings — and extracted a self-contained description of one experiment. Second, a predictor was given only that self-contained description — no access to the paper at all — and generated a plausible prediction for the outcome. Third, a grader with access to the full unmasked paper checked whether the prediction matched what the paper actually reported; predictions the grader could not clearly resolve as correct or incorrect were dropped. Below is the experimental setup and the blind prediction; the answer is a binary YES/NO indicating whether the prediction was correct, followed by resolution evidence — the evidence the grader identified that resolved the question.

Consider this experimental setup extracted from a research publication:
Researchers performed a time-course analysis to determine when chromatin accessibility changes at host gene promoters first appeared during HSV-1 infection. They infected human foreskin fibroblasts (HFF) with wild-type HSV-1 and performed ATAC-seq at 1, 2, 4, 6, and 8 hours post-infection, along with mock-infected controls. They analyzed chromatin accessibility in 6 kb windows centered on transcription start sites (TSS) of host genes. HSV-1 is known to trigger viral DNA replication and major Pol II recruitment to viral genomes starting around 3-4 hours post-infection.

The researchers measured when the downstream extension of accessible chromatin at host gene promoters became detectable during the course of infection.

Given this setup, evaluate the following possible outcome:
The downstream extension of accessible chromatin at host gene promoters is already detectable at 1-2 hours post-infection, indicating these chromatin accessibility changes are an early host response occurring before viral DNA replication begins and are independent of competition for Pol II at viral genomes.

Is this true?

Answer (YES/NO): NO